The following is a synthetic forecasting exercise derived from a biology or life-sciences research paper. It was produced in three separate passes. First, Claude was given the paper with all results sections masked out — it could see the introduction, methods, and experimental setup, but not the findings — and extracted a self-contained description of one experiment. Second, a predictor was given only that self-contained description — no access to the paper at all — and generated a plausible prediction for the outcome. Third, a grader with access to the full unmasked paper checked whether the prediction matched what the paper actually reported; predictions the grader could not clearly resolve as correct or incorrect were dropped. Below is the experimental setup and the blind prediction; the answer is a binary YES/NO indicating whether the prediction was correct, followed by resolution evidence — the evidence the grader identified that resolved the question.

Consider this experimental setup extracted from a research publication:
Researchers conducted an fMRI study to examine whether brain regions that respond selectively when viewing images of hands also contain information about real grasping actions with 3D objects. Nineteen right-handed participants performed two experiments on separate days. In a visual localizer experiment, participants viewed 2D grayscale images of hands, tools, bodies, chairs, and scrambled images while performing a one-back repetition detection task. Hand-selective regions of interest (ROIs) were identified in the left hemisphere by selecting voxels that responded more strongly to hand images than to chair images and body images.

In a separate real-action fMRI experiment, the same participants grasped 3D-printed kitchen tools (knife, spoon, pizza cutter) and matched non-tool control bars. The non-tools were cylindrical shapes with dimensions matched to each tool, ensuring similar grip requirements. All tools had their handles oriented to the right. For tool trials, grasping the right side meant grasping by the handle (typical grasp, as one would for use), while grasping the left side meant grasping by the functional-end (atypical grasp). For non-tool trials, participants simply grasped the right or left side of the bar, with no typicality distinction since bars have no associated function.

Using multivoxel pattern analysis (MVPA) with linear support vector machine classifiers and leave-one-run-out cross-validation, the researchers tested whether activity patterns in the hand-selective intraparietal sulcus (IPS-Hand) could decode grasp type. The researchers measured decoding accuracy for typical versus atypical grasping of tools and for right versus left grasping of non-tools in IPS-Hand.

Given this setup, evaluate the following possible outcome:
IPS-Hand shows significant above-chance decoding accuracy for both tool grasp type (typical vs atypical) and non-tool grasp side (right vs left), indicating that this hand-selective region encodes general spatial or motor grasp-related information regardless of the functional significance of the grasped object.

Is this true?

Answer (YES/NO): NO